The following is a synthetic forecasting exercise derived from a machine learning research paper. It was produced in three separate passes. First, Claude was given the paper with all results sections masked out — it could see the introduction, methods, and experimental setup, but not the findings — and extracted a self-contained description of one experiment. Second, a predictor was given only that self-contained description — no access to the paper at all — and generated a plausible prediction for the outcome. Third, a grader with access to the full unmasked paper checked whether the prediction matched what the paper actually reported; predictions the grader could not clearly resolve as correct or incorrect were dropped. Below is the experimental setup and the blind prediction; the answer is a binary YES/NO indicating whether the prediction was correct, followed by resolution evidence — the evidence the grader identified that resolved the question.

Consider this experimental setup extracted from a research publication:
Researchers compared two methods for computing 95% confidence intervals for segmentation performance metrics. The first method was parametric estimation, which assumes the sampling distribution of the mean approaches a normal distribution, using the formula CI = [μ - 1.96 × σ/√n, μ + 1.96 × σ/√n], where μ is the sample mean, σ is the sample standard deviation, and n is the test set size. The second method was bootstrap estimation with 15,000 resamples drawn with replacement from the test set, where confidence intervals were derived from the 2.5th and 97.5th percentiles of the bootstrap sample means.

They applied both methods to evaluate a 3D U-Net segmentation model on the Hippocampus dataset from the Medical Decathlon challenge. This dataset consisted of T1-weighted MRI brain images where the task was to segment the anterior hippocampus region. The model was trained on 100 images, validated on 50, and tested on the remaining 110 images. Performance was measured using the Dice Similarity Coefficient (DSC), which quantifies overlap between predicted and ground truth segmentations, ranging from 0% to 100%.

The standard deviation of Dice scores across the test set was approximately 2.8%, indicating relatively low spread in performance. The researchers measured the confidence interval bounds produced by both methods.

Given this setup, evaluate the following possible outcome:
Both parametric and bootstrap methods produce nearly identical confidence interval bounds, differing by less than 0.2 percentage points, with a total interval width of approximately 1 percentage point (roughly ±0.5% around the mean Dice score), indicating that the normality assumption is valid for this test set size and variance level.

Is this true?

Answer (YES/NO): YES